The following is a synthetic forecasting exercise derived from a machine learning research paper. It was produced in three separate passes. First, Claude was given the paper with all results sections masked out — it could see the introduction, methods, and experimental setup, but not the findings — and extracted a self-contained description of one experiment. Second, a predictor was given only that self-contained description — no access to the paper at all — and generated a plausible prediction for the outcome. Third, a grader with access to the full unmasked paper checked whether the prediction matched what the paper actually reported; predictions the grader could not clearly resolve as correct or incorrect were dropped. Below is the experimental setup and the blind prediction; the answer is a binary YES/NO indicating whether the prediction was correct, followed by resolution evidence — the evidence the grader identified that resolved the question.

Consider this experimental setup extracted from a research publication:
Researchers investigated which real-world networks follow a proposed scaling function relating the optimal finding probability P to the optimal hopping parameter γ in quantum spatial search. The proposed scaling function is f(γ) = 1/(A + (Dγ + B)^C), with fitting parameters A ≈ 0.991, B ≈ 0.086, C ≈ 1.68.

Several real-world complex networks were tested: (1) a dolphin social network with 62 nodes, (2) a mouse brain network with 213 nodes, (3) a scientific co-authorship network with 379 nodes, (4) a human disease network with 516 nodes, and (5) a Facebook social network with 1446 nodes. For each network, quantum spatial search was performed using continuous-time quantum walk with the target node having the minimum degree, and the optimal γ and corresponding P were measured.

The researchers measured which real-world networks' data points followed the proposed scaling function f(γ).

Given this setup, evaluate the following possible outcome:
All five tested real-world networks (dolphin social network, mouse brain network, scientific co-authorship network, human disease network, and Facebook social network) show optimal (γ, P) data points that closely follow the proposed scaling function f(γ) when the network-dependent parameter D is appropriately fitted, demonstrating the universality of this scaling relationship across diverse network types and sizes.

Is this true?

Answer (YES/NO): NO